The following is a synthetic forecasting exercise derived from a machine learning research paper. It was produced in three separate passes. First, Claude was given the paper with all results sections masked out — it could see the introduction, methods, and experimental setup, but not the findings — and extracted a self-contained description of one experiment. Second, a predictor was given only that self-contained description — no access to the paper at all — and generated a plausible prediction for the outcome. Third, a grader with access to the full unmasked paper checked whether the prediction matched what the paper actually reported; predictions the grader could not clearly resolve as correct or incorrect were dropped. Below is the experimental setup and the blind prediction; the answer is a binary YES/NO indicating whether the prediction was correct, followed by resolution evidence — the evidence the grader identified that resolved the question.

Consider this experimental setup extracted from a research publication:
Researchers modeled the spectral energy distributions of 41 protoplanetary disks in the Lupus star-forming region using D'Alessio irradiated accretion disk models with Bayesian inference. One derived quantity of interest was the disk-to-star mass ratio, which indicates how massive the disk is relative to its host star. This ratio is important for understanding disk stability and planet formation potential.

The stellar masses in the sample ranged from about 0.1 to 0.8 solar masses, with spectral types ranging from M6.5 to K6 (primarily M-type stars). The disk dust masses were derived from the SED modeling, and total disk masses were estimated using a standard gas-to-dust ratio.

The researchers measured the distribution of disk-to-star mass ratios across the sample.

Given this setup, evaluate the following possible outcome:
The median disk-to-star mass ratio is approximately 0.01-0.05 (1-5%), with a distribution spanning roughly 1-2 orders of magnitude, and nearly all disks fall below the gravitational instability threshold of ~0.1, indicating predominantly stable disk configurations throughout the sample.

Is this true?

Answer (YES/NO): NO